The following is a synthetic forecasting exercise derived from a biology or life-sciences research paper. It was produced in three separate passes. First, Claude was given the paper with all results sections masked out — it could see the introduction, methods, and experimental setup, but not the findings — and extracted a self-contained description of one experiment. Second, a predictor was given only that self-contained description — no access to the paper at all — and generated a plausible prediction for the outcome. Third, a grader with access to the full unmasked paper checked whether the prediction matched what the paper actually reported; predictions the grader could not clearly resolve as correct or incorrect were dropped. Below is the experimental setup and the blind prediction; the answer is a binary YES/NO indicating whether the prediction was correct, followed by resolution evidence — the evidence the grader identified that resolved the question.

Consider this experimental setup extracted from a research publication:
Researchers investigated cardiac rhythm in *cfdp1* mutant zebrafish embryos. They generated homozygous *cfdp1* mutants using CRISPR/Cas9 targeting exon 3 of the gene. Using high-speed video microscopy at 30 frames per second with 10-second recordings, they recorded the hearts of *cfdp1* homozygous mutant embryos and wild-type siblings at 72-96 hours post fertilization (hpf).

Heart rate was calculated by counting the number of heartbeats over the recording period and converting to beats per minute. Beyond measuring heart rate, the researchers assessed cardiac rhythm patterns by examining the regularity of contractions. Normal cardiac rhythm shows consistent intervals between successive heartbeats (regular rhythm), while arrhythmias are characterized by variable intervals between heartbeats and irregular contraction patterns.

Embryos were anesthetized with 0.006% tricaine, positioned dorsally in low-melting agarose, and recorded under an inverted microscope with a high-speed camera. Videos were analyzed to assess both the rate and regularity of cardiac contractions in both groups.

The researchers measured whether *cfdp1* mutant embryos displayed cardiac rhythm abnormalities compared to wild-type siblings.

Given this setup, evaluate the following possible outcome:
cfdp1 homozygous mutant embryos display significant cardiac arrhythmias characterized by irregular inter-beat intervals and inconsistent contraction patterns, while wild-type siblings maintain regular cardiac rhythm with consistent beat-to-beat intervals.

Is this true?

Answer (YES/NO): YES